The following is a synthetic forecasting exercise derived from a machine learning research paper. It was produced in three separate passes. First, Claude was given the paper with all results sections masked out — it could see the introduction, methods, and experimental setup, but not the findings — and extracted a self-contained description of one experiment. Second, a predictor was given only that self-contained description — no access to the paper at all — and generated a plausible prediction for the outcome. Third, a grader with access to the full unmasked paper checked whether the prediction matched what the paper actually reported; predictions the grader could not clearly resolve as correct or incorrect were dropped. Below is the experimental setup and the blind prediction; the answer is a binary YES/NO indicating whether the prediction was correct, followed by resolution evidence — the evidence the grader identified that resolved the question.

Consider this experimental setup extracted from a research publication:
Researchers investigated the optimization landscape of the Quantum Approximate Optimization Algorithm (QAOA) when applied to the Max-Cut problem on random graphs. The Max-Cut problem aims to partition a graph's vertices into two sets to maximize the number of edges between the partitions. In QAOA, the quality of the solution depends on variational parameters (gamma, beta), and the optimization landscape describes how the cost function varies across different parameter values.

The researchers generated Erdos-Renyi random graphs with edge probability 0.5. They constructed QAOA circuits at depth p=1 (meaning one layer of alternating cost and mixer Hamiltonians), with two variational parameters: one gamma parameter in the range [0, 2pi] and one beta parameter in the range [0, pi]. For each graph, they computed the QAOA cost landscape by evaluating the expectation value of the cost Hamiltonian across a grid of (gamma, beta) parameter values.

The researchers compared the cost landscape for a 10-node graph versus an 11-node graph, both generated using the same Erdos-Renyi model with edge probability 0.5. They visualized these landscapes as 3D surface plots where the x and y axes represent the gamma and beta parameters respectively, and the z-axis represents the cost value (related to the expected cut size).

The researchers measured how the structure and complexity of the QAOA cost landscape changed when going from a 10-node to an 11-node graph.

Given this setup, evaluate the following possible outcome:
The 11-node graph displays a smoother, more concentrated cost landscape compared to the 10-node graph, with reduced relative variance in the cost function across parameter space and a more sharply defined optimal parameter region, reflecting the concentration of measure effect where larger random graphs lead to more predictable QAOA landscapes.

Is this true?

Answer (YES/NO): NO